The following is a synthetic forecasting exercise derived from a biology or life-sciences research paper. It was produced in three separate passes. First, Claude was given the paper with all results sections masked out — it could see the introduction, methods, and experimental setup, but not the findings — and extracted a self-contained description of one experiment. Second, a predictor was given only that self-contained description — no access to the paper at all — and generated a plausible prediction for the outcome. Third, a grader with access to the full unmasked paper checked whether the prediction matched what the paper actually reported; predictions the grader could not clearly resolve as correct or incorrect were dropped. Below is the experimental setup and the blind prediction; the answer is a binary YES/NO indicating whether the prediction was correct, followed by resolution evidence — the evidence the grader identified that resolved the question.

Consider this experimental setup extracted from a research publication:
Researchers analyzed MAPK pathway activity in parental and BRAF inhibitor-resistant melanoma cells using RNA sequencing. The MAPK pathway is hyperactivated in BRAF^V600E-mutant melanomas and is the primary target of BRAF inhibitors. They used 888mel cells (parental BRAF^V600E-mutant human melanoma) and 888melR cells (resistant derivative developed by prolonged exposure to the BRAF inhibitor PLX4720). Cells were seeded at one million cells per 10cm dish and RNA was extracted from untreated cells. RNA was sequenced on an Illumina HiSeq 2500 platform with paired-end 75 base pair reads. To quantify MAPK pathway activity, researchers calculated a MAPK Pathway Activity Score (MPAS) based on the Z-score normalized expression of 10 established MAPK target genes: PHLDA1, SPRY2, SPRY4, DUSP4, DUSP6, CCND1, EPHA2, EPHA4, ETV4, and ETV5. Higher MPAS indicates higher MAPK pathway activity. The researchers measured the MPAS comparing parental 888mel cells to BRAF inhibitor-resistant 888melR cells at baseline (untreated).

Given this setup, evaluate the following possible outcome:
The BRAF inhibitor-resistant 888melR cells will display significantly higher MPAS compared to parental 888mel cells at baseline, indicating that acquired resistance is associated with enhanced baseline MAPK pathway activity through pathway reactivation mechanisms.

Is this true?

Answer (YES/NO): YES